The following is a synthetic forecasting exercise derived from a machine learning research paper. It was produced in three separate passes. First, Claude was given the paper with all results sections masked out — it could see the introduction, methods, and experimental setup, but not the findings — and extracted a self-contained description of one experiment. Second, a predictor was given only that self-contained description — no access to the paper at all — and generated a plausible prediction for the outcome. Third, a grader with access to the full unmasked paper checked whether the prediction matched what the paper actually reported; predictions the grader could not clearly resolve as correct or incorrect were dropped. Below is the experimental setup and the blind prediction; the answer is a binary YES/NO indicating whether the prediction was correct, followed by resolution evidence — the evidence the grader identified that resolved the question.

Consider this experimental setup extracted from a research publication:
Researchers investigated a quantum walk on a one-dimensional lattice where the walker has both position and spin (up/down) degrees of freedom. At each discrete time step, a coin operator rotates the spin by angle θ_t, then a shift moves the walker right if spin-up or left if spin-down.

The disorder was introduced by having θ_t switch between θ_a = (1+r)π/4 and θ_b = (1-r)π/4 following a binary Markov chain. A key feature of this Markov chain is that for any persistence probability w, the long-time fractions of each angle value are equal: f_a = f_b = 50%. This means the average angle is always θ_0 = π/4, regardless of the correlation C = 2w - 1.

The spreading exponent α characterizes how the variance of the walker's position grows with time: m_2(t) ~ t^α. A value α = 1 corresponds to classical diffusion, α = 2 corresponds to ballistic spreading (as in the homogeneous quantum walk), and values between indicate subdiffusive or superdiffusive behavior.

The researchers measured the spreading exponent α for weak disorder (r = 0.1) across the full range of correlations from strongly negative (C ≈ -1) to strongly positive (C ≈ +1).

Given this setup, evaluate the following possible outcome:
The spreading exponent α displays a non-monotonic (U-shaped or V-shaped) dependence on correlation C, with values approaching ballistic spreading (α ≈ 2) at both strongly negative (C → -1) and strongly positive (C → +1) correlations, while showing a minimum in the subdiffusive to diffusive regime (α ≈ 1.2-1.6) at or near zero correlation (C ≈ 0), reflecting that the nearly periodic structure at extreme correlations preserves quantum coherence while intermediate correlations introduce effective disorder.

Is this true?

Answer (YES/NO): NO